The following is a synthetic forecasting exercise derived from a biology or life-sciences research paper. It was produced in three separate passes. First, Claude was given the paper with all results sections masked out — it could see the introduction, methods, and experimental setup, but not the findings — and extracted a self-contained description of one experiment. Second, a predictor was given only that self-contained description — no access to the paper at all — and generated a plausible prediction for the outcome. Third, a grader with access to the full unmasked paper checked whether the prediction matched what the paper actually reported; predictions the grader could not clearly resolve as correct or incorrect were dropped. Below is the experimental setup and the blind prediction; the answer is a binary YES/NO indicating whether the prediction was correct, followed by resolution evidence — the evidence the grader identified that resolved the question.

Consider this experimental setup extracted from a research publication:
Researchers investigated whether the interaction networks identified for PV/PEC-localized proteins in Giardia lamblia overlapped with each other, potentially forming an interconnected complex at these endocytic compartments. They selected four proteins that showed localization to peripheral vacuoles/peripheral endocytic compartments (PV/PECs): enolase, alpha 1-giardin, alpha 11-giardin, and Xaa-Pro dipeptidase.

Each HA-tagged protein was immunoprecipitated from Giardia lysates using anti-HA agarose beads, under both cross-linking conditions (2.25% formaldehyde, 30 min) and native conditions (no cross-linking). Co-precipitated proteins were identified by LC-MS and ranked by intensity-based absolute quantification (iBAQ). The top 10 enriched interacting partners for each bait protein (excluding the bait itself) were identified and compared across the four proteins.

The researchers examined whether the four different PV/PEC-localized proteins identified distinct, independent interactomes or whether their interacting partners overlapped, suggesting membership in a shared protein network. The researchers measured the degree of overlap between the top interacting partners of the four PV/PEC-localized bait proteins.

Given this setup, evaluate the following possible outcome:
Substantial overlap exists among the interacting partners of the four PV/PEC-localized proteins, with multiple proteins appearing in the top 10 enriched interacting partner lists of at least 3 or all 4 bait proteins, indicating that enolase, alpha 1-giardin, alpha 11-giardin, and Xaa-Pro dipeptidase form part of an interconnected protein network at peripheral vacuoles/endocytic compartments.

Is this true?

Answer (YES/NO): YES